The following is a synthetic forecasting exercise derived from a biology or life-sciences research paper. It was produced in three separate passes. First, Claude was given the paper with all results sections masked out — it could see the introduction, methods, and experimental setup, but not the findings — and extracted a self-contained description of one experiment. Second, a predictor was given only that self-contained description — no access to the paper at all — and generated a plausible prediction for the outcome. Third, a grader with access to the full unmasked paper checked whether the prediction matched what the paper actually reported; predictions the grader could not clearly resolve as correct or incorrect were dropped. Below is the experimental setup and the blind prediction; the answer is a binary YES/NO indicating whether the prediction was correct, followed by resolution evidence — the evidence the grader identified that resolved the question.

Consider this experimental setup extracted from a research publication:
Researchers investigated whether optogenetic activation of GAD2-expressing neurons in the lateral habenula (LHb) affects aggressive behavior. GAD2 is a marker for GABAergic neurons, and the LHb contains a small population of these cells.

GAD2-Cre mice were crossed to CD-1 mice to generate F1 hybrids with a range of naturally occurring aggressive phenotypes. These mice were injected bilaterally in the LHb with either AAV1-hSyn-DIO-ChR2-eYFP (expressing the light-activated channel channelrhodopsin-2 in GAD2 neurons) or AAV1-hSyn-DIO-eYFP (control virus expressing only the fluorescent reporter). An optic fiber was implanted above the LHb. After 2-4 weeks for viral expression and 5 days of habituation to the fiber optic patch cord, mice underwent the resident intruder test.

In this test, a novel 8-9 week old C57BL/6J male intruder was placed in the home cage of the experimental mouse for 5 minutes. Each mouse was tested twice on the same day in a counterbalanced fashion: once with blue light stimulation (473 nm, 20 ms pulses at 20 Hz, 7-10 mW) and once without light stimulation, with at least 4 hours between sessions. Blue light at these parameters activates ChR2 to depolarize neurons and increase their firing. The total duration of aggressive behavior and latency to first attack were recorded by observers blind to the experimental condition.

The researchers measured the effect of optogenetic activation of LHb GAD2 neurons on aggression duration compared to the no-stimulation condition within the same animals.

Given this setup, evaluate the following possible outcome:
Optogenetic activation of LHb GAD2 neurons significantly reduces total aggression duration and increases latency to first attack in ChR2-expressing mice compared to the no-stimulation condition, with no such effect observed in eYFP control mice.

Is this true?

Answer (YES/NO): NO